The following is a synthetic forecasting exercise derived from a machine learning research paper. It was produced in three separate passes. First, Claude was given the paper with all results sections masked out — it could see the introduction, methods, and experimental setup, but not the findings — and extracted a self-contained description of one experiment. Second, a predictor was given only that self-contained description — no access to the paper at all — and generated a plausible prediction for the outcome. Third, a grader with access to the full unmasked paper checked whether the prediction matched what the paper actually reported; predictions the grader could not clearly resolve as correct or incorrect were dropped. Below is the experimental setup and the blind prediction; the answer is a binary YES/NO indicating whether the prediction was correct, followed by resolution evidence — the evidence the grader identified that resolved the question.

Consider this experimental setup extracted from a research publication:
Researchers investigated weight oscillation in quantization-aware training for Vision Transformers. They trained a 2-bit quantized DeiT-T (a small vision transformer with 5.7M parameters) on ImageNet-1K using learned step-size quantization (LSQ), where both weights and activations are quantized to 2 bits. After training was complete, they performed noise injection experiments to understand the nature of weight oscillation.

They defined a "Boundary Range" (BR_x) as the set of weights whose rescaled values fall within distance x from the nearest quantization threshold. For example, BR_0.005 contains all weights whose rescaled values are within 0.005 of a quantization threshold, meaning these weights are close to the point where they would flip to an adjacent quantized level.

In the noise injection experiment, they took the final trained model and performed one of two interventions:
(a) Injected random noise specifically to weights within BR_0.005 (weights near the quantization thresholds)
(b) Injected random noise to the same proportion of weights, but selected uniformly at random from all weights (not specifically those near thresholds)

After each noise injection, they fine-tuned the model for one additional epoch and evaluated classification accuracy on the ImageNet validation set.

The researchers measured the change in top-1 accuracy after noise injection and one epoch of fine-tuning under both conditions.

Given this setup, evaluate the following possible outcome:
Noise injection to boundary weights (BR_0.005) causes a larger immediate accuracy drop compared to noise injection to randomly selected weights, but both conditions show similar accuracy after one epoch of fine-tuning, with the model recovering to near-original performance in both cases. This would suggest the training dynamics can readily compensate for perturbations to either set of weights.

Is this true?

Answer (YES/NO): NO